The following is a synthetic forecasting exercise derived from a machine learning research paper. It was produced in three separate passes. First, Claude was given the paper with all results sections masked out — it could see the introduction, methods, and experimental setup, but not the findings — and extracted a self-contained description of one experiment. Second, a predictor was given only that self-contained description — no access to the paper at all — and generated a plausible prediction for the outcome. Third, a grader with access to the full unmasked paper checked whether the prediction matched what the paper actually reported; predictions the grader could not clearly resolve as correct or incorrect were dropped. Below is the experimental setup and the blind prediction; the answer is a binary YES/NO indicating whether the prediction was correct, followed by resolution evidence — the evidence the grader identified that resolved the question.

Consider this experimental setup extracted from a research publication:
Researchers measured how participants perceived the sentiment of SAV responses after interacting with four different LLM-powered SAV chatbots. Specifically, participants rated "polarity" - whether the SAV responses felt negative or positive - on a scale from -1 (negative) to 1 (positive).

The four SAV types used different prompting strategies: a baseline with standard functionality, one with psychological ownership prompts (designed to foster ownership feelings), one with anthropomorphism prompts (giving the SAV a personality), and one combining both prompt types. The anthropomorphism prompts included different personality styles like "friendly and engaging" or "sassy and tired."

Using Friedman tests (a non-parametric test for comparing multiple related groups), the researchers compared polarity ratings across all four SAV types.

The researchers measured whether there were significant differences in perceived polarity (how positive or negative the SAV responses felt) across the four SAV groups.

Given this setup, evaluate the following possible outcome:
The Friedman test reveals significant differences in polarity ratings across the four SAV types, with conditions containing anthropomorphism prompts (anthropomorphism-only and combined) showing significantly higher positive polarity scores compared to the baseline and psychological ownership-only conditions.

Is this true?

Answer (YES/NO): NO